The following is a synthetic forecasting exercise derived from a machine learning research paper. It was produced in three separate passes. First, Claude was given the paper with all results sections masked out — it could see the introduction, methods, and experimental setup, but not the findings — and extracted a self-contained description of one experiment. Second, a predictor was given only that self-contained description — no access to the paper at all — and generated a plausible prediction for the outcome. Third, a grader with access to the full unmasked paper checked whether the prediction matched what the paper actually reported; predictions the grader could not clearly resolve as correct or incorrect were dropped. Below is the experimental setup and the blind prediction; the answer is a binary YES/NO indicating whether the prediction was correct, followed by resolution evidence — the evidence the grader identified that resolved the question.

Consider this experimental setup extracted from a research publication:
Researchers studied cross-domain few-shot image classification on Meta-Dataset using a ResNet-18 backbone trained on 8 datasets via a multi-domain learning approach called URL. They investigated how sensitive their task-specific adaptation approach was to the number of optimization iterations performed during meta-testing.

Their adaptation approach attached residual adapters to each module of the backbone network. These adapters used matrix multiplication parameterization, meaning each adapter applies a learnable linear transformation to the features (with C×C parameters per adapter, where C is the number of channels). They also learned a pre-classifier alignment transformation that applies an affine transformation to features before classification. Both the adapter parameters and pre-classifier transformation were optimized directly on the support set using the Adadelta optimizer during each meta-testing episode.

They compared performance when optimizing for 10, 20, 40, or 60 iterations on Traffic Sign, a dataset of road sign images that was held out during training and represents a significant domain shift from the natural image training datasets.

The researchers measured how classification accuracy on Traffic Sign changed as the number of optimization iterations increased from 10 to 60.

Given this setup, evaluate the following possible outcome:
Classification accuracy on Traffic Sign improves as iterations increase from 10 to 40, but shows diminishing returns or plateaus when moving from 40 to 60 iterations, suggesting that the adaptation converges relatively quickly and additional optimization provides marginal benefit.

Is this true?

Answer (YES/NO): NO